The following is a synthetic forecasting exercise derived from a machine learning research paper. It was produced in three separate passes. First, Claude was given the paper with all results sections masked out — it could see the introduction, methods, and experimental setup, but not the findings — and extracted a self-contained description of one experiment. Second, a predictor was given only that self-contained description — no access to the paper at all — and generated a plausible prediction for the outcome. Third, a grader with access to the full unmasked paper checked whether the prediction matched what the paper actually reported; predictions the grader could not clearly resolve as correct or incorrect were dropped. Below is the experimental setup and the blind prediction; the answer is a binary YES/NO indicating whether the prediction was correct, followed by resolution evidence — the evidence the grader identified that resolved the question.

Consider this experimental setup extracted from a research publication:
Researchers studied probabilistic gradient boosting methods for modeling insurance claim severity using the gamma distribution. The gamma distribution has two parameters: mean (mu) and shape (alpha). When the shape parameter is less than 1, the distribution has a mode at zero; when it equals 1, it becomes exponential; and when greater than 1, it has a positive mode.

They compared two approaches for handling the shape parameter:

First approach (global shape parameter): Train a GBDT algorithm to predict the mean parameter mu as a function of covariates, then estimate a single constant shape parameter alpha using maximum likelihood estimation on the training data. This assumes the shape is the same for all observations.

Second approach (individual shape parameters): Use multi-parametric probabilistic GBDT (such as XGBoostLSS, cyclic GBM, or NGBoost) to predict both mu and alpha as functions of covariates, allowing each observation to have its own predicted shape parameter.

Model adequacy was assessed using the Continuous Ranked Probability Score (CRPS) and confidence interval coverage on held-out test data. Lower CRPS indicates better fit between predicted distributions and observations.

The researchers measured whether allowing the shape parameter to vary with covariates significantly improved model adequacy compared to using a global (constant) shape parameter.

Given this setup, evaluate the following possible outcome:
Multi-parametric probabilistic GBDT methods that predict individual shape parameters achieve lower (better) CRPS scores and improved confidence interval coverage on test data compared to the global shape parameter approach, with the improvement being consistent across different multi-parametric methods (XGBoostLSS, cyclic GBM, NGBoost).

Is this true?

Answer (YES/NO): NO